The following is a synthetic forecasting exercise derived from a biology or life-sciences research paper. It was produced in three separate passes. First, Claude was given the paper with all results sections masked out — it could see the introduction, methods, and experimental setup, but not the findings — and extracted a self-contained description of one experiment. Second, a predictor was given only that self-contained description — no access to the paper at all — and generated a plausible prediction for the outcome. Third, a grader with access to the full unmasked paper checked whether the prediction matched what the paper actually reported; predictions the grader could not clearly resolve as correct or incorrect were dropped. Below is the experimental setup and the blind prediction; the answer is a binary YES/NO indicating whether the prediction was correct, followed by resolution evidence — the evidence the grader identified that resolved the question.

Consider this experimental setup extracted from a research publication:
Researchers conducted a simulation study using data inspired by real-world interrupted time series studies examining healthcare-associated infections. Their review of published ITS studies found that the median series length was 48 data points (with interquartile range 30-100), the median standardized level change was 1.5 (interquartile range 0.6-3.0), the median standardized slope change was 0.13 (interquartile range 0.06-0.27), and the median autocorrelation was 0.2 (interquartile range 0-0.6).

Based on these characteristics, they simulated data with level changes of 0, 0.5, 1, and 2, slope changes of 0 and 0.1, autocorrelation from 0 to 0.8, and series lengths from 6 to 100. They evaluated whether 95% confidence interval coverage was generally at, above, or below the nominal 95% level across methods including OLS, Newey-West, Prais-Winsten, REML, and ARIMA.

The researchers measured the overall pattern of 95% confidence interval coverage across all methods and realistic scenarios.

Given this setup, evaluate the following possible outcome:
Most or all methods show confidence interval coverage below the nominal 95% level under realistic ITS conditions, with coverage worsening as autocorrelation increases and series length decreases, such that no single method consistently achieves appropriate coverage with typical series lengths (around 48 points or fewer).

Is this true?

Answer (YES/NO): NO